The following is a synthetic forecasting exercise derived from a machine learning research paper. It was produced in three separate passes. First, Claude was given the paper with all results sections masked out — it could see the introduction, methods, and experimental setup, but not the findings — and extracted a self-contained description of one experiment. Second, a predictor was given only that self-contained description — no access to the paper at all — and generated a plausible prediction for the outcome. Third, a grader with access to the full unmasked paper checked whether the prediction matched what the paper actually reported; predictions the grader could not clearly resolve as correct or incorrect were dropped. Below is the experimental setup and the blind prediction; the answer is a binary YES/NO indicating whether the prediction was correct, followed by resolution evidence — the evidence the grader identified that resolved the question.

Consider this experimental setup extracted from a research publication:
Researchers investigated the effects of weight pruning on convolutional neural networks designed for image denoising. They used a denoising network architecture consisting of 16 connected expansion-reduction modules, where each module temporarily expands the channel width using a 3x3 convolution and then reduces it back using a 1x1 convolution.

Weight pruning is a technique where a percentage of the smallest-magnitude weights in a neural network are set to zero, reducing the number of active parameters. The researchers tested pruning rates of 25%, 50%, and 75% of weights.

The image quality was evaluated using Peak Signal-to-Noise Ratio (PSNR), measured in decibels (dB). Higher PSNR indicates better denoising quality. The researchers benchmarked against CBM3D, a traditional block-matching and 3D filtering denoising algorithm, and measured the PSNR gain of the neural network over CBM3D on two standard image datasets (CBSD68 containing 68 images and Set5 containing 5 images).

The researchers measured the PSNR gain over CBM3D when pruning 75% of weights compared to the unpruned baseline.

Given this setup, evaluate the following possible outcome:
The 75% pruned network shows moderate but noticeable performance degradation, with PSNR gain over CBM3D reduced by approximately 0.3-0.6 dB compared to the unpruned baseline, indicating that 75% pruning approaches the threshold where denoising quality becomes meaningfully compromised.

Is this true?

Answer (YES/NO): NO